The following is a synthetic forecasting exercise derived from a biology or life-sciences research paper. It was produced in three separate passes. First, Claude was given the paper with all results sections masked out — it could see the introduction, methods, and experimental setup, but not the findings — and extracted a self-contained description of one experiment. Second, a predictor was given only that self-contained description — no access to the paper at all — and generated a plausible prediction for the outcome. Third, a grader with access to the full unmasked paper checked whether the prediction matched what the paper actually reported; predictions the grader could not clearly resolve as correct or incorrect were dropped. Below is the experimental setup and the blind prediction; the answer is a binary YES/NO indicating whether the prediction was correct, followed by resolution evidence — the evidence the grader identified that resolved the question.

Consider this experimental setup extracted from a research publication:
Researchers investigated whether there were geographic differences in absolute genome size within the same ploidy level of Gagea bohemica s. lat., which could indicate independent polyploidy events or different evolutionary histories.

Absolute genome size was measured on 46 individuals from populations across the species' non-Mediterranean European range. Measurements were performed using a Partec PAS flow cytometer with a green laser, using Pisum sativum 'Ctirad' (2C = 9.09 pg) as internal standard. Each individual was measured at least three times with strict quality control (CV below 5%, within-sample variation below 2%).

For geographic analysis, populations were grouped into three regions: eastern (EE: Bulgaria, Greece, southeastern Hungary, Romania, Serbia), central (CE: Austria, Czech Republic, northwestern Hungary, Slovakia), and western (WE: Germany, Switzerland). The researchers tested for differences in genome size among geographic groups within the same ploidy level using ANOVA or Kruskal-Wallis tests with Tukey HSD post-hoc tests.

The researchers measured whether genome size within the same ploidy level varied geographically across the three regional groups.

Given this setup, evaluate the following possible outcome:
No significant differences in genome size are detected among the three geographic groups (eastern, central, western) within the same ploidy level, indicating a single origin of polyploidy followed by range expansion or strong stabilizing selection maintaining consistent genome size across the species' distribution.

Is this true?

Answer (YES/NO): NO